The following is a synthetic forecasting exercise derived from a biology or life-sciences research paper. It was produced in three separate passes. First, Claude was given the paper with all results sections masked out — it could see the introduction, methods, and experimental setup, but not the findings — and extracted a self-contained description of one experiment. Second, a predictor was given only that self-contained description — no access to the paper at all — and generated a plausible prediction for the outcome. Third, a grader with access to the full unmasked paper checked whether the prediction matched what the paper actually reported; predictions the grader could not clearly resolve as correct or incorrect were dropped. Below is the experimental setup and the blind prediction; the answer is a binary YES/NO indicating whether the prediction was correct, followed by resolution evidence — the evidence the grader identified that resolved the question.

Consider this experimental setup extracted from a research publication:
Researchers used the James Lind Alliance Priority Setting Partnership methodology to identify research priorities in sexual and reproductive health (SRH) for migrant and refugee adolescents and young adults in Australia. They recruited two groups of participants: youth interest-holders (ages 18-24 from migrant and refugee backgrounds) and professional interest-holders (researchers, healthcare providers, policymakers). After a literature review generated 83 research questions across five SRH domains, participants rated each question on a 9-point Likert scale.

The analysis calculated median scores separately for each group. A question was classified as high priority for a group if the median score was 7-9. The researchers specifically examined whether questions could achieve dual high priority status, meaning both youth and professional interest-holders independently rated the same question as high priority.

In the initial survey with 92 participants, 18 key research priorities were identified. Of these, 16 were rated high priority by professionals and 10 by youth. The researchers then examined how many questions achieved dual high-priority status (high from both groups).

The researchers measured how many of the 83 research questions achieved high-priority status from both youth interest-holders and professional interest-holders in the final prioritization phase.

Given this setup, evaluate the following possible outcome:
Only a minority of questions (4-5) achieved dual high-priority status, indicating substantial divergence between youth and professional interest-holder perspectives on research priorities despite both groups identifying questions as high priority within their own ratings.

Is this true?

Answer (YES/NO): NO